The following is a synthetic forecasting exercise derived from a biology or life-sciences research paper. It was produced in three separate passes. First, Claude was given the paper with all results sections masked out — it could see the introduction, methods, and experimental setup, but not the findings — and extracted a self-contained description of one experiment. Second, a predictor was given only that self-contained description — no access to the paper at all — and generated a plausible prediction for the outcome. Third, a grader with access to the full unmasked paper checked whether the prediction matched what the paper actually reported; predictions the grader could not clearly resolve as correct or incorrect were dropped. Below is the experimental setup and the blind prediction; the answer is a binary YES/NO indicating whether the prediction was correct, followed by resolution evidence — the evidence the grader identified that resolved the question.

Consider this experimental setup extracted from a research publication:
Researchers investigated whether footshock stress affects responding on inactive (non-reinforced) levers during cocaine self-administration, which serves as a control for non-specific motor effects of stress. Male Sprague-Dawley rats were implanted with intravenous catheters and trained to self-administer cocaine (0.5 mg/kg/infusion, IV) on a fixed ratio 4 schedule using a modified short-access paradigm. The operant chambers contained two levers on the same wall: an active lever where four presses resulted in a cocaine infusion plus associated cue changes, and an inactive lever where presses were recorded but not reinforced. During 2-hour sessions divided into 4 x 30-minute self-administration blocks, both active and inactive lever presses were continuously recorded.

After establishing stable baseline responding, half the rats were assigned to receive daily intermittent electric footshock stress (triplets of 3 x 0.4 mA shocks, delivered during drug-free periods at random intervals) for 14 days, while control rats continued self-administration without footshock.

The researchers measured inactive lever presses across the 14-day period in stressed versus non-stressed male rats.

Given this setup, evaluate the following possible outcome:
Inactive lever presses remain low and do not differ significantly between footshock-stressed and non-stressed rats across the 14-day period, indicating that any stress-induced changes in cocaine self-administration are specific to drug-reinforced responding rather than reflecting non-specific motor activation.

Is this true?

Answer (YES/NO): YES